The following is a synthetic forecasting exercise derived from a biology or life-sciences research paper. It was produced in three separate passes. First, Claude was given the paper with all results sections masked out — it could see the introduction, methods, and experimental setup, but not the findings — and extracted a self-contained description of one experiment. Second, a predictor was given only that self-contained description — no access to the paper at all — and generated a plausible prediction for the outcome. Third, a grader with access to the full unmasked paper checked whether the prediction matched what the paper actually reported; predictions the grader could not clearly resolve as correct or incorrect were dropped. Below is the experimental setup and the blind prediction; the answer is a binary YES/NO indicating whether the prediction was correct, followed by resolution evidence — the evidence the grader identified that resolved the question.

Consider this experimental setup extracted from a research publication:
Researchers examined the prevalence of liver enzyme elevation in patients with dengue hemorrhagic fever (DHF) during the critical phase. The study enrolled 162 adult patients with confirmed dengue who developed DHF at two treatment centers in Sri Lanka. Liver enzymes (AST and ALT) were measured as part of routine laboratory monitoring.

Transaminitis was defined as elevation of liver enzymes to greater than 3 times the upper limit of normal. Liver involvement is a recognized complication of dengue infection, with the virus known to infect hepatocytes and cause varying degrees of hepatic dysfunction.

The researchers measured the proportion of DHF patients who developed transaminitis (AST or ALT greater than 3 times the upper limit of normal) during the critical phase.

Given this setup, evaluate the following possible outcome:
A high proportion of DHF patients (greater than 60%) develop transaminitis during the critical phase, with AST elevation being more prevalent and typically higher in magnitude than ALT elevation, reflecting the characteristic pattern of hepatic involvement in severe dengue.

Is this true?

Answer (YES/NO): NO